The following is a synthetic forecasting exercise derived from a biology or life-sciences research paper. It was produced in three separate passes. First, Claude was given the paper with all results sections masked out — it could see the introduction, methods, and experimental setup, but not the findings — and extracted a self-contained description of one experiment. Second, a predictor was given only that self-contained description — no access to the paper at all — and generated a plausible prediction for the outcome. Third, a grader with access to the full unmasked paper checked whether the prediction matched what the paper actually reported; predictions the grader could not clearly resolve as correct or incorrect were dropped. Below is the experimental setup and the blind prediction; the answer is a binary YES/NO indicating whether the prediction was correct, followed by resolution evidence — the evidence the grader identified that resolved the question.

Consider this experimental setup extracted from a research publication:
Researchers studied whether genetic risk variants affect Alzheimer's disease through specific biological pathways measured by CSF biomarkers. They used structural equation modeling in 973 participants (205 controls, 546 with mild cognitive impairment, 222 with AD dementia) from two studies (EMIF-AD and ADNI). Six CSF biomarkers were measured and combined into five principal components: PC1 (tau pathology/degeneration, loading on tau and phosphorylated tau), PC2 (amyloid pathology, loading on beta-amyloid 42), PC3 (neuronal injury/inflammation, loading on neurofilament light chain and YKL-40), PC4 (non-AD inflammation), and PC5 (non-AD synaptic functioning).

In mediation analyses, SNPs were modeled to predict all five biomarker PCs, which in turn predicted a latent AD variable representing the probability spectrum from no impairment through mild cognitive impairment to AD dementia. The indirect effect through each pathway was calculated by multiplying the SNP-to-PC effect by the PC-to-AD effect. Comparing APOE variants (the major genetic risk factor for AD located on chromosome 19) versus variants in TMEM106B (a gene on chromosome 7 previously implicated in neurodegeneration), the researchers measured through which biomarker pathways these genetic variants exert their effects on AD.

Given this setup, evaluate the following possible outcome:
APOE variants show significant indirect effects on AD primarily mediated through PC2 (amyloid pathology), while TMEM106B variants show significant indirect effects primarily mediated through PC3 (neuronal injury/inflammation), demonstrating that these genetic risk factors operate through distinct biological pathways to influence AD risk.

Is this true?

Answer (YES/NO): YES